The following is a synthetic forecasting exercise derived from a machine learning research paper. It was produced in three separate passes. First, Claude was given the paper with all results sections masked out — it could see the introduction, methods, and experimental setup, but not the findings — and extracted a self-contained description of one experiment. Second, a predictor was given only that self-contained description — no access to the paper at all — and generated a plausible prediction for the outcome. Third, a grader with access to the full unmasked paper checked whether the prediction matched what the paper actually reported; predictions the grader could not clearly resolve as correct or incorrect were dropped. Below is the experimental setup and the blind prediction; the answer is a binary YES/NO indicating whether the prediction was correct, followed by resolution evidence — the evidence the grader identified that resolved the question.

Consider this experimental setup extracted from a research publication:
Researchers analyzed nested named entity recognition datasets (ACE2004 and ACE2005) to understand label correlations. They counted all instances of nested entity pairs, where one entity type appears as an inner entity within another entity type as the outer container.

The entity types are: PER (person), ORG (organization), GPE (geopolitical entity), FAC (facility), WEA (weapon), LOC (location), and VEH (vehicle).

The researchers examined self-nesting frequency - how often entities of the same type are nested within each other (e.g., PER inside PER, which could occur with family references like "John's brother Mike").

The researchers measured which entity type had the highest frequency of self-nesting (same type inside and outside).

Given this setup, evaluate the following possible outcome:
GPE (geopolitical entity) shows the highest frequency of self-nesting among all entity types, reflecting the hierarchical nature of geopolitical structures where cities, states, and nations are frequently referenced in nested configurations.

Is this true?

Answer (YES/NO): NO